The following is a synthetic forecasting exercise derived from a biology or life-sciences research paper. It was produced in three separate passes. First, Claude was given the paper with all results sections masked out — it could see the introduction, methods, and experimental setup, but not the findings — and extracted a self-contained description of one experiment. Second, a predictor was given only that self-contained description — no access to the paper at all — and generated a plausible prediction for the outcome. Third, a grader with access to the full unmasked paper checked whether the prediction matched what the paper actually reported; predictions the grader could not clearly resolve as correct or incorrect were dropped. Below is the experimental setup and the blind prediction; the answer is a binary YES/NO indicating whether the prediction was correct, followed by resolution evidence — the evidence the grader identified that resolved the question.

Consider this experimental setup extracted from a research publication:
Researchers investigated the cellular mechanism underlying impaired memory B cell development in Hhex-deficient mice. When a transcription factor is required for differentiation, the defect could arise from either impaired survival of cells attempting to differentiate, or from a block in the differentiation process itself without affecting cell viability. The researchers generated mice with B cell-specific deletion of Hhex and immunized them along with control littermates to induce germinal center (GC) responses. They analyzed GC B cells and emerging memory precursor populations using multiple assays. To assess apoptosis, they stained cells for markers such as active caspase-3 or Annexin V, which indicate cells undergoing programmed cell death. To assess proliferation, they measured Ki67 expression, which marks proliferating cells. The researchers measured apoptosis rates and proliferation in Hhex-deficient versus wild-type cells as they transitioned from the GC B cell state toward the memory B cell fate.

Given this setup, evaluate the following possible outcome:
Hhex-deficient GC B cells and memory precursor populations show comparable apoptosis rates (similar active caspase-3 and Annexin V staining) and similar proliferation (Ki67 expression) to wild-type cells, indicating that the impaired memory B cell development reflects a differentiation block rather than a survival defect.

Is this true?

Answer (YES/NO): NO